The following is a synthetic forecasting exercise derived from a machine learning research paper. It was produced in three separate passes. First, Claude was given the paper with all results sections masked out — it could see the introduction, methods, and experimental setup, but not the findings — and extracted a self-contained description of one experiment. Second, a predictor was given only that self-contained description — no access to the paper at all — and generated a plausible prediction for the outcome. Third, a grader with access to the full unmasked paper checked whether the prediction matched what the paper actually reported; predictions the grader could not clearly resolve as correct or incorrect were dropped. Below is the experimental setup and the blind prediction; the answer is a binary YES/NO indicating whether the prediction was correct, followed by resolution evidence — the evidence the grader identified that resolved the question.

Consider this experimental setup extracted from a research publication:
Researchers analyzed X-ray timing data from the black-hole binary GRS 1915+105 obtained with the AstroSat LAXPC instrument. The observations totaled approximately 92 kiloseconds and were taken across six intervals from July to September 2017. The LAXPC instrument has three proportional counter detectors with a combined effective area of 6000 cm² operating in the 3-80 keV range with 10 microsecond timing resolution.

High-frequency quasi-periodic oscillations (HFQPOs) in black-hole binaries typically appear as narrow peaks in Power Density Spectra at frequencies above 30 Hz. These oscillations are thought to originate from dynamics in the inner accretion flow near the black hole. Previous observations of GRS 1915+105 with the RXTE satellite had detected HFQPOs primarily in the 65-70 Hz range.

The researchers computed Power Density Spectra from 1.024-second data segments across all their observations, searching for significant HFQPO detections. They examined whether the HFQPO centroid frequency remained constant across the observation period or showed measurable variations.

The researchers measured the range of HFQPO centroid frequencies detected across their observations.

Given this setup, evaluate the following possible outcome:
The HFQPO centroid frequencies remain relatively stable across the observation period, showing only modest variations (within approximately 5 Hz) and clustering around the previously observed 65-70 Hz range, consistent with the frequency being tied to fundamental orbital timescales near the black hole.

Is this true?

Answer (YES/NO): YES